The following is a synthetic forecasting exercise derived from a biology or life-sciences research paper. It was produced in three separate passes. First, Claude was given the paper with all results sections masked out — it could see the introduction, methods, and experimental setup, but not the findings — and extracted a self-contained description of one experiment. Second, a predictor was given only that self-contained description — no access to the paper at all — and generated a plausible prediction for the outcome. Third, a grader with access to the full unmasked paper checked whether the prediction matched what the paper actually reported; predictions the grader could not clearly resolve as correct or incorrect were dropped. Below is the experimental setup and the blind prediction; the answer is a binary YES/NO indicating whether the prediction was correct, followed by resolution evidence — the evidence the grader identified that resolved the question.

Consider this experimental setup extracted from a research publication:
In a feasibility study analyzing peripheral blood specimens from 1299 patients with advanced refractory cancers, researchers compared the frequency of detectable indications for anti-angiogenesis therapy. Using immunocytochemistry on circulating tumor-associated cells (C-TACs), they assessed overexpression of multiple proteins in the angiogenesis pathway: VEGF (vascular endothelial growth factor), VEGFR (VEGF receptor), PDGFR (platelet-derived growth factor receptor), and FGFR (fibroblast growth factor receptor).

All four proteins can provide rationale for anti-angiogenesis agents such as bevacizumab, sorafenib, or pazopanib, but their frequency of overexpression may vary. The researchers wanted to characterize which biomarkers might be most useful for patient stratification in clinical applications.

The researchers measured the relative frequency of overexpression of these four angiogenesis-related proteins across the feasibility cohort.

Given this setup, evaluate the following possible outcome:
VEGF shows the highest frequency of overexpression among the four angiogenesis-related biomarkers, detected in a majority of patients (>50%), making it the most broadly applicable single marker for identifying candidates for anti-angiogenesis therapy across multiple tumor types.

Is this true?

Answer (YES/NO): NO